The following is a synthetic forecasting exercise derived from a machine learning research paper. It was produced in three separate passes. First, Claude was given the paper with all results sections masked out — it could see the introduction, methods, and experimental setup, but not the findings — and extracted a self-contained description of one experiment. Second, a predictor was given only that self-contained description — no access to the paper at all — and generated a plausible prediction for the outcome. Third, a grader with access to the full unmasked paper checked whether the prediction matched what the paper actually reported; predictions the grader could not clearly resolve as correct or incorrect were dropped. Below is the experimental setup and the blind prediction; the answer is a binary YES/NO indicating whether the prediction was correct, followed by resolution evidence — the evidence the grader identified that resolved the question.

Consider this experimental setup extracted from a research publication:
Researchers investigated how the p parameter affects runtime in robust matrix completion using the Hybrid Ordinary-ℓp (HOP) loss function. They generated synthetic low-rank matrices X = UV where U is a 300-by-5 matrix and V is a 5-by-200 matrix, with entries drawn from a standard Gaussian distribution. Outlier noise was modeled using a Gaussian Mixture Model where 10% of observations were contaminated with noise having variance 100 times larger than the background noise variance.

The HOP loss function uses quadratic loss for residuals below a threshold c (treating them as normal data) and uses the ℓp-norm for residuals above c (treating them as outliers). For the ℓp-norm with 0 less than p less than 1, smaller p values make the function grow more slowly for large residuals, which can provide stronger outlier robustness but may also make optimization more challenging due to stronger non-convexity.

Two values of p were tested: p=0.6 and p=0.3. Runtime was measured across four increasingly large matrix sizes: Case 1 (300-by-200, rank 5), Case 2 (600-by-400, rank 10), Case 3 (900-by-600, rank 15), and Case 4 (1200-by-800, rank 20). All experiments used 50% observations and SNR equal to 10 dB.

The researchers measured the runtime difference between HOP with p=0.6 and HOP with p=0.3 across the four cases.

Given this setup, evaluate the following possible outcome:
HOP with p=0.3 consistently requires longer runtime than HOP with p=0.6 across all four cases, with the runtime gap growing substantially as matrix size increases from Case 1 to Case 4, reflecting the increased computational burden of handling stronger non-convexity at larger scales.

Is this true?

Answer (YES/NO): NO